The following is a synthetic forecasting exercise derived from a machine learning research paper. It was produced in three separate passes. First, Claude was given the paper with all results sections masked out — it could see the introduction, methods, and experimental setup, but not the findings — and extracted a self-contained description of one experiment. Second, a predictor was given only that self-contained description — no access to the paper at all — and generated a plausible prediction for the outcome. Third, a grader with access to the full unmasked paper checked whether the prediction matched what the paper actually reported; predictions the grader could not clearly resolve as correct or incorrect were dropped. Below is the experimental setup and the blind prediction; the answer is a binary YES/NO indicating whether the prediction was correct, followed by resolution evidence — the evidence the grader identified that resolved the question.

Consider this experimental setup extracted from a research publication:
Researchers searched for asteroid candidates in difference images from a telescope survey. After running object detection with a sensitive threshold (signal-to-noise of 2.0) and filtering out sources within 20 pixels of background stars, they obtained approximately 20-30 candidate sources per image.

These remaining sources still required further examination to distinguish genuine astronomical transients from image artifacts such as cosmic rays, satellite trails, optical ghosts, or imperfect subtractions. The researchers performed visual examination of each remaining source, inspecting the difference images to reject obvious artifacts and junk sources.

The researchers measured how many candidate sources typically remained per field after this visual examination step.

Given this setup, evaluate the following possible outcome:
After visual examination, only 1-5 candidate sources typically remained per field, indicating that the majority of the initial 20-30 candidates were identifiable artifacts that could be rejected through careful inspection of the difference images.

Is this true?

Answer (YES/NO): NO